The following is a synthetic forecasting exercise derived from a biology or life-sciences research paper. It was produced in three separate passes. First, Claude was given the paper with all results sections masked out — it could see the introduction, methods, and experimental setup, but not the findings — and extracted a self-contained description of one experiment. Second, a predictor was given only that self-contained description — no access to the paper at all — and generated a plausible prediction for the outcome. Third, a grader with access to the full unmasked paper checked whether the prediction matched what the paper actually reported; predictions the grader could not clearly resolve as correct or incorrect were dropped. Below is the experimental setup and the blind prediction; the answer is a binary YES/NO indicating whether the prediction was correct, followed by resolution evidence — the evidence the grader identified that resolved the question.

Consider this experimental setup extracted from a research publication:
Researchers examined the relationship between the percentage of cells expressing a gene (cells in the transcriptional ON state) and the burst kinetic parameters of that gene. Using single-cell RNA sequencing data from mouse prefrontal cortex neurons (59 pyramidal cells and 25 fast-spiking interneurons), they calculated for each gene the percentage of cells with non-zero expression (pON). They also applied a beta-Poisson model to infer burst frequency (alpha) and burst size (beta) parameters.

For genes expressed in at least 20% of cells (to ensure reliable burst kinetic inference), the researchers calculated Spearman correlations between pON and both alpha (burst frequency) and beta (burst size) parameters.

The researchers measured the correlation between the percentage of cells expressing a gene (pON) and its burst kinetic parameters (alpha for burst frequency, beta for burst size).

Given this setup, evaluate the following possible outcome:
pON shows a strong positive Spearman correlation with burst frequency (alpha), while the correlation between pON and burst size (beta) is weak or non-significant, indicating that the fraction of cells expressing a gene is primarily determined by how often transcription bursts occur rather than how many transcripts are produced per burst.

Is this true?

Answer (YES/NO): NO